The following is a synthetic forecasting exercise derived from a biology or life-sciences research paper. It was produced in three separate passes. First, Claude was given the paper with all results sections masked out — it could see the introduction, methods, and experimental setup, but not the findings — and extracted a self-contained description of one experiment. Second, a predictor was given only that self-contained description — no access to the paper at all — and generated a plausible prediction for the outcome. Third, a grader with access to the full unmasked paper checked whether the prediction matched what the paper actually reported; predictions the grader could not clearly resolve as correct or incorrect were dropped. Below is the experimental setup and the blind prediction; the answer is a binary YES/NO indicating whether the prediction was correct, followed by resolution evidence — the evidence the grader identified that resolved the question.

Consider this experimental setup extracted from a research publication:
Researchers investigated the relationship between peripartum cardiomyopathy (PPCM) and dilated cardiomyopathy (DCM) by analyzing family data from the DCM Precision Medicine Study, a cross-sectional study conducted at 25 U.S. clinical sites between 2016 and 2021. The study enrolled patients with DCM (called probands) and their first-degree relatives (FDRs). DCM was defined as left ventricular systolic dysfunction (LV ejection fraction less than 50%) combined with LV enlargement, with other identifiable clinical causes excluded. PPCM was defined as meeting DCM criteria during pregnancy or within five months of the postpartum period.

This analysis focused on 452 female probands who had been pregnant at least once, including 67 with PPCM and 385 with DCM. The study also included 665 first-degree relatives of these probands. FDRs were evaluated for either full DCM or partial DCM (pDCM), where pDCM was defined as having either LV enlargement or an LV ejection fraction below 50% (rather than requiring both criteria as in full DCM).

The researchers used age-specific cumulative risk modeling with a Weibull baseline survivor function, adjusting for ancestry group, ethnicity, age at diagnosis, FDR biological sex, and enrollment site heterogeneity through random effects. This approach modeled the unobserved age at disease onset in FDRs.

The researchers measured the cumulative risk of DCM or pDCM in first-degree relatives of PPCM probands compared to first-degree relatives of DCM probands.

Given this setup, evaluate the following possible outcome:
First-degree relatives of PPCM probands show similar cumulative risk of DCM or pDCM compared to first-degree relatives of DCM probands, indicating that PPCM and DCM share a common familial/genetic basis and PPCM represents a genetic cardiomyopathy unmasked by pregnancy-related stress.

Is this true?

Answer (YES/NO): YES